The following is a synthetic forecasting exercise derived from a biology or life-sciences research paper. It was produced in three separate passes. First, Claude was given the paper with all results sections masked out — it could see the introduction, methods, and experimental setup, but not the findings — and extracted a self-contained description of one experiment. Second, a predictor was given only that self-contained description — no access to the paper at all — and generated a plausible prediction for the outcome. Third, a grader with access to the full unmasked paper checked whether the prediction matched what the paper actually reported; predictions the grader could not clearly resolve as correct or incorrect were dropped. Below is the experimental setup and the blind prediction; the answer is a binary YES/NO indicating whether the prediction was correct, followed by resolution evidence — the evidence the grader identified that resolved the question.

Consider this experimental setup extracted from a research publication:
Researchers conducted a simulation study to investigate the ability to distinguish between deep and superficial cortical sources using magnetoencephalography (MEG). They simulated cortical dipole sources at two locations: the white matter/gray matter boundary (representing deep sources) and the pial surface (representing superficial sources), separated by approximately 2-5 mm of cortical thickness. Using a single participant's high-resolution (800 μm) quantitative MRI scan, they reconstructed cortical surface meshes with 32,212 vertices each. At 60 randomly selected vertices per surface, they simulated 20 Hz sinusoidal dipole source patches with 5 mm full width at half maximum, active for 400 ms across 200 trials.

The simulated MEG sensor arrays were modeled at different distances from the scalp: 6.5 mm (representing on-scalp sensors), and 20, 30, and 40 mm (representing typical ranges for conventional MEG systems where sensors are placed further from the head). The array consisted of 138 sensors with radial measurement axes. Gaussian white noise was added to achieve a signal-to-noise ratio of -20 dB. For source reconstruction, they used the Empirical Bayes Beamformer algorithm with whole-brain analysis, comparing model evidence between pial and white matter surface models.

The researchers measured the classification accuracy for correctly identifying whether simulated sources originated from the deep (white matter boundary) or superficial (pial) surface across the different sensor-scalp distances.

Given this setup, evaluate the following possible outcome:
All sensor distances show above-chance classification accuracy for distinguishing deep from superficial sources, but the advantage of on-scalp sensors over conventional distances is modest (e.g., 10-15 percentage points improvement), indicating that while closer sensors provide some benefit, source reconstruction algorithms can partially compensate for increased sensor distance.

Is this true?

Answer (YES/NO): NO